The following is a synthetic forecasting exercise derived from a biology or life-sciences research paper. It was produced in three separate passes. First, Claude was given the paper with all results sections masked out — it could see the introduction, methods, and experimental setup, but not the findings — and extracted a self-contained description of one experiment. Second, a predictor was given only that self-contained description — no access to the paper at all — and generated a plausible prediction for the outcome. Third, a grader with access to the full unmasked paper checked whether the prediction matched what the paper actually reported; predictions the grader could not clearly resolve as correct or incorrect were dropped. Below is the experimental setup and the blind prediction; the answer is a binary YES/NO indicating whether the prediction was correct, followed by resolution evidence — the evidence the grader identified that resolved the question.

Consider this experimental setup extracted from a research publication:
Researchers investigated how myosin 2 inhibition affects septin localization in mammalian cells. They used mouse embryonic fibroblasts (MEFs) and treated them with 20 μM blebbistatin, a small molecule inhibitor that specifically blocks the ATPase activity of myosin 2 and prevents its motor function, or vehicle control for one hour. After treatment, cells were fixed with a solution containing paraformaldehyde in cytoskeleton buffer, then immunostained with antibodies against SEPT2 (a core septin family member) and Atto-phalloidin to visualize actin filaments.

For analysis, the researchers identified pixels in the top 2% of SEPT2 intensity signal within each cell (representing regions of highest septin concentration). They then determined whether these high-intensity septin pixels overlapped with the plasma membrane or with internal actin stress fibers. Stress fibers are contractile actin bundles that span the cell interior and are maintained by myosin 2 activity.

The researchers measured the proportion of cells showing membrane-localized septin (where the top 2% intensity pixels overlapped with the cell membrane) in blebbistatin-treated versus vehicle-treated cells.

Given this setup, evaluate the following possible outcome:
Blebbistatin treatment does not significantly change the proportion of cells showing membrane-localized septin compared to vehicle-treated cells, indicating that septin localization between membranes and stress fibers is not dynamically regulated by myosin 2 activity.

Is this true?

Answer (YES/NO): NO